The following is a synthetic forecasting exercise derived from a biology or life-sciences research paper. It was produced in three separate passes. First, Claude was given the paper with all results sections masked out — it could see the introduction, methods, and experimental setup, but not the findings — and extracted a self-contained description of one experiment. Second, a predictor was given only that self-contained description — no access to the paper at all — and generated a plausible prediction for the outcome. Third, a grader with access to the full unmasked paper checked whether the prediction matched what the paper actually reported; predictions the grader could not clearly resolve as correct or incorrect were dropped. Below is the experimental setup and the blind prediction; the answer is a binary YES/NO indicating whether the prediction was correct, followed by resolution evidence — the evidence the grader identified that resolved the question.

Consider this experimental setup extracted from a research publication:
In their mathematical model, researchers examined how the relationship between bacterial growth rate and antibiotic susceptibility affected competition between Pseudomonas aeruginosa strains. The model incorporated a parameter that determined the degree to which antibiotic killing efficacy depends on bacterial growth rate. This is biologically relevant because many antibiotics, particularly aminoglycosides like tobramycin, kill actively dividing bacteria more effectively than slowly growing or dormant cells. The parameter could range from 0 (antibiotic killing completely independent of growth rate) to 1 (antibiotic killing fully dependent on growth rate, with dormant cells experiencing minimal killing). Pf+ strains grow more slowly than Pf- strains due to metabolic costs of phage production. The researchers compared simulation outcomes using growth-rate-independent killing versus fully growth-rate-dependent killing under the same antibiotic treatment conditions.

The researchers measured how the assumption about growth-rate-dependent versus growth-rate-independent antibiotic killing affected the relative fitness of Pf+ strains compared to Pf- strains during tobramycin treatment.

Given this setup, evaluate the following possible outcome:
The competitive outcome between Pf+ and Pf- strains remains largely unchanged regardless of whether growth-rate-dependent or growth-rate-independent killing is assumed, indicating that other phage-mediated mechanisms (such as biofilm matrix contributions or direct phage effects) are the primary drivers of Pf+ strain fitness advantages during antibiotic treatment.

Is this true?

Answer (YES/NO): NO